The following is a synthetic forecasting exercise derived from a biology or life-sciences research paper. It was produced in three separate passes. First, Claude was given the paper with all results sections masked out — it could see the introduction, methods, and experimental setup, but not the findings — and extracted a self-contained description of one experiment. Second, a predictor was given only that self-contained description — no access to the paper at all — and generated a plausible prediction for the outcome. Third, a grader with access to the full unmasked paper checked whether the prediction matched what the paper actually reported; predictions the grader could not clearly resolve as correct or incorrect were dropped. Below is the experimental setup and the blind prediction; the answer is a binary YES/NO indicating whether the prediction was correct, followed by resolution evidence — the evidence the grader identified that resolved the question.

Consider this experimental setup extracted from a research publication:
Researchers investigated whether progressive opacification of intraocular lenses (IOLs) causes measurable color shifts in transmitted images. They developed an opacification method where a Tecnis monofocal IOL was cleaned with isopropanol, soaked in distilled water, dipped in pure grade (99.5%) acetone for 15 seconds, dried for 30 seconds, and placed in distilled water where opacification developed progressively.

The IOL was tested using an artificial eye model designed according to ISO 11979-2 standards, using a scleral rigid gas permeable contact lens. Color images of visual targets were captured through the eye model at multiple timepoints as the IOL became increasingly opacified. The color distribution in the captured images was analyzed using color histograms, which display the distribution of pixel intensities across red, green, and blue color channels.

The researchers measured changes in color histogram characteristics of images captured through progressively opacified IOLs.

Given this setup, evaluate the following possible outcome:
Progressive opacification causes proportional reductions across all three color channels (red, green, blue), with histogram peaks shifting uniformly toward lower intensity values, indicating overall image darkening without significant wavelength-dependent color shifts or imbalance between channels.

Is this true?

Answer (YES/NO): NO